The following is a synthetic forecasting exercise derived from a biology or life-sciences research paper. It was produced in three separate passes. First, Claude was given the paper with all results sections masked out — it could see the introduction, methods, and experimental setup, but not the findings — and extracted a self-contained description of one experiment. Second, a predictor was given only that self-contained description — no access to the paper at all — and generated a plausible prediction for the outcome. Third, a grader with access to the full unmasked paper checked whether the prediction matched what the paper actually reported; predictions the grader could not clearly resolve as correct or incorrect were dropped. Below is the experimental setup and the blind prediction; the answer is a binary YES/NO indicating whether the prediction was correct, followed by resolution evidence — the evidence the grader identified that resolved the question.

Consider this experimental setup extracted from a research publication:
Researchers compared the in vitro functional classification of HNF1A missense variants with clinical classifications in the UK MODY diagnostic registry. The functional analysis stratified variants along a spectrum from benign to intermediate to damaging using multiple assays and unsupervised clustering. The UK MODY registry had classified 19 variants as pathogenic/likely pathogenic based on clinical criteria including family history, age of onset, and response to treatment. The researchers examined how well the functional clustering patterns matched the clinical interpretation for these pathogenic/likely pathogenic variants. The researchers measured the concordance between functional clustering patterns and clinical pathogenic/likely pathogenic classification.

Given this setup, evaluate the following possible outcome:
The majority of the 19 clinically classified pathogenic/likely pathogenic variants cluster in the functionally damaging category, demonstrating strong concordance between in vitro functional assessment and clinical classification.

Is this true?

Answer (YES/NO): NO